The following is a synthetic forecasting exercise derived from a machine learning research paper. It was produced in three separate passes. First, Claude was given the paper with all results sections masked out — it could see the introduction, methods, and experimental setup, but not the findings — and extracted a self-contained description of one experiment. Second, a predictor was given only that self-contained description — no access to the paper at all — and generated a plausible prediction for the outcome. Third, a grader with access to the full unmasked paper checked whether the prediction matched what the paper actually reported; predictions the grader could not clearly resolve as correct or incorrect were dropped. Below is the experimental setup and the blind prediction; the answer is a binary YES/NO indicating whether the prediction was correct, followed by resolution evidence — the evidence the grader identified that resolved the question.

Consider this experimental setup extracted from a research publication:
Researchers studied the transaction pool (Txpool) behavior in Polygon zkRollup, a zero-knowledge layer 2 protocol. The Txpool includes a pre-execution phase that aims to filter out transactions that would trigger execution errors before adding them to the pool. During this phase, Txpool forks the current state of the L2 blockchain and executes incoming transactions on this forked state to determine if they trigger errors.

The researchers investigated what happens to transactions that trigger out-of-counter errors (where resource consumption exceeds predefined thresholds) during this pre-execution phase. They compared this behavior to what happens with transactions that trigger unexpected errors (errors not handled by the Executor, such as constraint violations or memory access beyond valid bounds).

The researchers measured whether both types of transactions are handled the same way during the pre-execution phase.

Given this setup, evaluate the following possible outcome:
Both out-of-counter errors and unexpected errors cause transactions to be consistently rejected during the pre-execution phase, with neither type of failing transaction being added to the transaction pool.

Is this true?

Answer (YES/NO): YES